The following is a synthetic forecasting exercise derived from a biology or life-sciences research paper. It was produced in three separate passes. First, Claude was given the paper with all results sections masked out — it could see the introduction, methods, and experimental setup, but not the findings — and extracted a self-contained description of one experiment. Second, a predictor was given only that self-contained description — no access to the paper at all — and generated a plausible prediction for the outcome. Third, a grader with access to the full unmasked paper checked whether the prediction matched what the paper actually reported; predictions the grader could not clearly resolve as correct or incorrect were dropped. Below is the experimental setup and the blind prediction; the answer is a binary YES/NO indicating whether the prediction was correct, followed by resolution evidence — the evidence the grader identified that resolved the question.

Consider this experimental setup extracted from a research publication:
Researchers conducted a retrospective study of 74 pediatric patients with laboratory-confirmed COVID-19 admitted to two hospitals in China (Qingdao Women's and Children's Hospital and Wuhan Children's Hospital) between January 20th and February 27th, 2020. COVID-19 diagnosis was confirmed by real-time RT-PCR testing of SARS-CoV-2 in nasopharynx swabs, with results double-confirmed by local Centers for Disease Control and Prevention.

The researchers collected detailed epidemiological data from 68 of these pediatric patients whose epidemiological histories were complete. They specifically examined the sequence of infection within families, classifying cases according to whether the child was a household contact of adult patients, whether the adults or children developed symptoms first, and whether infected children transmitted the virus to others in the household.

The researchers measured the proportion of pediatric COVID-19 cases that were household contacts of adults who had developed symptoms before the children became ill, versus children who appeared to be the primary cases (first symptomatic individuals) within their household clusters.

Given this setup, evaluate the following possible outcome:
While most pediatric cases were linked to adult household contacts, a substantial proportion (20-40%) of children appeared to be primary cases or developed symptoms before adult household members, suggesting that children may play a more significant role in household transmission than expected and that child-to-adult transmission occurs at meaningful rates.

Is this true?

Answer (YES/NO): NO